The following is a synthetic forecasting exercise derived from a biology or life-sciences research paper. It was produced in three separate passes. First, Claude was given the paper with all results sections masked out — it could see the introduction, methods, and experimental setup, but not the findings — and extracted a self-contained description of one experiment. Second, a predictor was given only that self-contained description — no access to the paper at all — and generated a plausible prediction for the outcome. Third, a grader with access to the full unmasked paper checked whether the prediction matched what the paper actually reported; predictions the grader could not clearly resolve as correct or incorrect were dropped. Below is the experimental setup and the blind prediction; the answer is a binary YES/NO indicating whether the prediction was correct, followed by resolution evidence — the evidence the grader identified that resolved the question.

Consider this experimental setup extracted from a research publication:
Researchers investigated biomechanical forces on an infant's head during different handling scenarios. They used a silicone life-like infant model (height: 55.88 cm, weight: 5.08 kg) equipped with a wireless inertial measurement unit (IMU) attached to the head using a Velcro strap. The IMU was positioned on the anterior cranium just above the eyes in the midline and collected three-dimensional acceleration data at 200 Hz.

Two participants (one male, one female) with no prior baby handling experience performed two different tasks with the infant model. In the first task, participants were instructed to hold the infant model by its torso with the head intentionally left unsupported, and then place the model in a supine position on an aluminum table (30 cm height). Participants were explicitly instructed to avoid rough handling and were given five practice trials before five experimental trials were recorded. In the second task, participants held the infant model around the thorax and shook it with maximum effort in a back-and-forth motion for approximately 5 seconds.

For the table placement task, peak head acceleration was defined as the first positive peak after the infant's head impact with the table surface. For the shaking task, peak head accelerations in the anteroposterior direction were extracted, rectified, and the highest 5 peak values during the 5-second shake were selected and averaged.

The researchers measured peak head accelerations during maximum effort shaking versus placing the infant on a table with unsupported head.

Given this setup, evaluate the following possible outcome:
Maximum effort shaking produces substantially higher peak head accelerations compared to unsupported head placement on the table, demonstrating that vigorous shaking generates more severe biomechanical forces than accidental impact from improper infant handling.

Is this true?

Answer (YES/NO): NO